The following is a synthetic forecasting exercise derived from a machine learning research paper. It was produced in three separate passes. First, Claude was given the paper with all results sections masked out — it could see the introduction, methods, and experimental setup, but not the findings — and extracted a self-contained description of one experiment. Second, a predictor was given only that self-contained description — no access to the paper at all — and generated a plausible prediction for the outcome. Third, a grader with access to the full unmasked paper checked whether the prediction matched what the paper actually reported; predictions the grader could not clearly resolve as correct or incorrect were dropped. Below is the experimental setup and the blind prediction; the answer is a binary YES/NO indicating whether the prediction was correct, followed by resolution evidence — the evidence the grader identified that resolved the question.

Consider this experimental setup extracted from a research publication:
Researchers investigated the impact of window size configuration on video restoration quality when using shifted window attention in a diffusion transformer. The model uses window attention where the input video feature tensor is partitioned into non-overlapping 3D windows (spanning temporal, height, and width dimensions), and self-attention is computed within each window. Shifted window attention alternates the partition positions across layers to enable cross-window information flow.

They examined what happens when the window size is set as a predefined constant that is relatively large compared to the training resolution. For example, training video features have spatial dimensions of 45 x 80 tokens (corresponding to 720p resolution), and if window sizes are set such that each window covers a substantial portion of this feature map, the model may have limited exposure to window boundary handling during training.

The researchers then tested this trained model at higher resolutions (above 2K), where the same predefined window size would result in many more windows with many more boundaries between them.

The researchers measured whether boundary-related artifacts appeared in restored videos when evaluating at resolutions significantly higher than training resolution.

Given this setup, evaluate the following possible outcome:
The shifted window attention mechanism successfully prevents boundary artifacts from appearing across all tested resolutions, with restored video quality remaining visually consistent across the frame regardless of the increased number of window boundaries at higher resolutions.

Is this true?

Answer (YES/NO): NO